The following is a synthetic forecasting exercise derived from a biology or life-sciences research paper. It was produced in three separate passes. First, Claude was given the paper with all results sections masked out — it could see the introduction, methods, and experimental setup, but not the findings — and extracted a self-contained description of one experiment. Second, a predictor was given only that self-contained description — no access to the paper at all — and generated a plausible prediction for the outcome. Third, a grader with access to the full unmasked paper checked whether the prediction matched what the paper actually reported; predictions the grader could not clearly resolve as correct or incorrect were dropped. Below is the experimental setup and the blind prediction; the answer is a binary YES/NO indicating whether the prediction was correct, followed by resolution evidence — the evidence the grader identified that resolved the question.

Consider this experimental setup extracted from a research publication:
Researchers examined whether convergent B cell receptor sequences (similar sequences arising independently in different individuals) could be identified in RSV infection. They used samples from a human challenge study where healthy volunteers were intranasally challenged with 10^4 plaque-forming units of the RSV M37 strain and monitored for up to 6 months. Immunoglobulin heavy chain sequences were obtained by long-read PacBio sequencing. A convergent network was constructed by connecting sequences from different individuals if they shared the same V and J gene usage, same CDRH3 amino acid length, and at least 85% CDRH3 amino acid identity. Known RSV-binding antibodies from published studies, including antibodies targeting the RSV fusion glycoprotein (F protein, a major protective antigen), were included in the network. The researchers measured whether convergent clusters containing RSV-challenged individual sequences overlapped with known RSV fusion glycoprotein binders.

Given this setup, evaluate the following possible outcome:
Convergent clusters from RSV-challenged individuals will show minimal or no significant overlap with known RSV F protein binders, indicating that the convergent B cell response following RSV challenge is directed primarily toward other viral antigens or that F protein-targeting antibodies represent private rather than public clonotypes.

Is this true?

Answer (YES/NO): NO